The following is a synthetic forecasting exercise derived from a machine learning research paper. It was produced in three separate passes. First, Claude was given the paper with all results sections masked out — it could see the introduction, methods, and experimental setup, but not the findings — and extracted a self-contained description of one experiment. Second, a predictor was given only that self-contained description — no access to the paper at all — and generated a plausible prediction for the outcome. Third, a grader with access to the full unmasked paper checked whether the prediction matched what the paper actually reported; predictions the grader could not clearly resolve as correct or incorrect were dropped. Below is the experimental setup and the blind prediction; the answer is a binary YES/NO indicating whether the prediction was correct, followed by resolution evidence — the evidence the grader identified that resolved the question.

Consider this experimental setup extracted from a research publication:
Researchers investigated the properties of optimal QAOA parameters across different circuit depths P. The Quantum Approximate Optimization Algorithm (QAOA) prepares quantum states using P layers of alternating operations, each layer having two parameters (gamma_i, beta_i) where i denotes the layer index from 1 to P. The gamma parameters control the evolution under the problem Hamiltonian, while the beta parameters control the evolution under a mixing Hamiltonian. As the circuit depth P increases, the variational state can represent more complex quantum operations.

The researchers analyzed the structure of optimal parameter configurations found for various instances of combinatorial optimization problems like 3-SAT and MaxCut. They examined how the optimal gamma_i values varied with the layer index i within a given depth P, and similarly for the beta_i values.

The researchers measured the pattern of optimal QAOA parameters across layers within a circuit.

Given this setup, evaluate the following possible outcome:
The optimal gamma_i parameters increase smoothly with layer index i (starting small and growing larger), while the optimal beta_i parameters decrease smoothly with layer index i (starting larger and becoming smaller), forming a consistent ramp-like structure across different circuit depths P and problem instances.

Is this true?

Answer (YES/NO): YES